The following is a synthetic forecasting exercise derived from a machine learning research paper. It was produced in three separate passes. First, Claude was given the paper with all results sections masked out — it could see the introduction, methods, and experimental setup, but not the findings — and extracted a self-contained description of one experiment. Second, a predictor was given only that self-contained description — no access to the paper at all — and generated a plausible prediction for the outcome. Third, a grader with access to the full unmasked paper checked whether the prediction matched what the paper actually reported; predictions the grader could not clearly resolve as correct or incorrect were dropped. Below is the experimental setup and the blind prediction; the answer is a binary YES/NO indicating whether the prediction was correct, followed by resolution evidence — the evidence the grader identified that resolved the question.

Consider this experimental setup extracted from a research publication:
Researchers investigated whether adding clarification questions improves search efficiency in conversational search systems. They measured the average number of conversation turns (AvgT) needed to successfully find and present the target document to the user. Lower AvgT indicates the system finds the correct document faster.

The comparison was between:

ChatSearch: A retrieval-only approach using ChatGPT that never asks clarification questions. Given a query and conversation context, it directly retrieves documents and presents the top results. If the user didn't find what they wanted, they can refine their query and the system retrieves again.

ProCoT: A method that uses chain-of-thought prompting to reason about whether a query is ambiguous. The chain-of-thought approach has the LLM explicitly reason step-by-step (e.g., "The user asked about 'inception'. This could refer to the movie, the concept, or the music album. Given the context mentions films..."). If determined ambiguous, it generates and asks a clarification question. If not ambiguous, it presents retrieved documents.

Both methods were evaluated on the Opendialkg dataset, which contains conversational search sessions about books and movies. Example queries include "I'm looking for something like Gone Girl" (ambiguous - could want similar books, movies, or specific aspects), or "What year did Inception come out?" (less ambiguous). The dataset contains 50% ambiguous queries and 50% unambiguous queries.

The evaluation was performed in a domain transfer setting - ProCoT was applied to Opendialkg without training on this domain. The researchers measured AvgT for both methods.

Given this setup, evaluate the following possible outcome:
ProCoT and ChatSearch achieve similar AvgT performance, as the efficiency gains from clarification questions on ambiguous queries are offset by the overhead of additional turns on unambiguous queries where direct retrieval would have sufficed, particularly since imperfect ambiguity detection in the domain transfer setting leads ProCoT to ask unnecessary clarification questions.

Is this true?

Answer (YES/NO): NO